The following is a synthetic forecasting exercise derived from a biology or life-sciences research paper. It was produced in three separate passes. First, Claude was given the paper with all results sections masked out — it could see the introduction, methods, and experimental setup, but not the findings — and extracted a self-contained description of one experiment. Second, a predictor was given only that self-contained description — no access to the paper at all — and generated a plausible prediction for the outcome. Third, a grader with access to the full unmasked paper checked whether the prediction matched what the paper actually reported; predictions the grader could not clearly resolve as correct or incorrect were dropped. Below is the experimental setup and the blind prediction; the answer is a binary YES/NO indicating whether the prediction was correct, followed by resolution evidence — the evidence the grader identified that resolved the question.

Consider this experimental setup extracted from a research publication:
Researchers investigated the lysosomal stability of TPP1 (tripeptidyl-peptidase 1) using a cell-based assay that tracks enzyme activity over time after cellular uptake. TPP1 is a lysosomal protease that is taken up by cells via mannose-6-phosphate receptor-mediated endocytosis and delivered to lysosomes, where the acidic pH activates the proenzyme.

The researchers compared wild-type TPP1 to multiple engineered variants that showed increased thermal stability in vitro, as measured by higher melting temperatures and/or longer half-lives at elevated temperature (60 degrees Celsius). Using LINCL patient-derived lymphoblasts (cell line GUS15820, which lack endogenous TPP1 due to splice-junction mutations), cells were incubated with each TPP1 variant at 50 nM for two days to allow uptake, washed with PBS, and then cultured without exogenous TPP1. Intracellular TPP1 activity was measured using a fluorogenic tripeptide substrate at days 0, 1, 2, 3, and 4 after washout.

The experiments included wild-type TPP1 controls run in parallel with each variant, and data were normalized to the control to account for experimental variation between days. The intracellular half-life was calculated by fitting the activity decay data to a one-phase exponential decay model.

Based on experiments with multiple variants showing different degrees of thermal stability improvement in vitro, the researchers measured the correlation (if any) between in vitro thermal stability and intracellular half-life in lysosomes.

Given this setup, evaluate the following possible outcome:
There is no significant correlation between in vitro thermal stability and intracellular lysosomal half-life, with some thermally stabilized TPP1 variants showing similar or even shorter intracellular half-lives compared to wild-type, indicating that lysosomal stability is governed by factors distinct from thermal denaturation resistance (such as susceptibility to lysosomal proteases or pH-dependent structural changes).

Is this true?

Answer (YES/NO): YES